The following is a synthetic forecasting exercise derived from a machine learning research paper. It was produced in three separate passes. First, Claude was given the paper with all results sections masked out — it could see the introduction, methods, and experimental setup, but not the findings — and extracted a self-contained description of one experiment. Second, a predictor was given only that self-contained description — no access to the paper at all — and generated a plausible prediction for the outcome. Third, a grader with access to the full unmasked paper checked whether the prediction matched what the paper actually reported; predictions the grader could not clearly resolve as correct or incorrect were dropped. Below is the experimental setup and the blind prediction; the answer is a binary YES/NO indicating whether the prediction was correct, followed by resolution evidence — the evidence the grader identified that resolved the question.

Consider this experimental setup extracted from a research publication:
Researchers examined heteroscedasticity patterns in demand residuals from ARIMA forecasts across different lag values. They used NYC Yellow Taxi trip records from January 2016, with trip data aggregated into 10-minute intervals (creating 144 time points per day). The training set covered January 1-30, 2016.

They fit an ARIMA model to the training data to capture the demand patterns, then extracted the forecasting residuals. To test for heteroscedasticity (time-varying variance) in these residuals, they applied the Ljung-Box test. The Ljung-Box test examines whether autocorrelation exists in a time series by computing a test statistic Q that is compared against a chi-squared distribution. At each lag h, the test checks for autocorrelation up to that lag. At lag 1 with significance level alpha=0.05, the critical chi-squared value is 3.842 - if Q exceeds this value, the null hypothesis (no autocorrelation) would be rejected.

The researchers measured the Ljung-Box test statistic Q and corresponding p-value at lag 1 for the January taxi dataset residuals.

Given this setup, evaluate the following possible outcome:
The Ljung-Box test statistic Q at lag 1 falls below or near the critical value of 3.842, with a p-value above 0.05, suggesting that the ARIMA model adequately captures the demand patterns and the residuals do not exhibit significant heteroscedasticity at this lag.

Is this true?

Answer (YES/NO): YES